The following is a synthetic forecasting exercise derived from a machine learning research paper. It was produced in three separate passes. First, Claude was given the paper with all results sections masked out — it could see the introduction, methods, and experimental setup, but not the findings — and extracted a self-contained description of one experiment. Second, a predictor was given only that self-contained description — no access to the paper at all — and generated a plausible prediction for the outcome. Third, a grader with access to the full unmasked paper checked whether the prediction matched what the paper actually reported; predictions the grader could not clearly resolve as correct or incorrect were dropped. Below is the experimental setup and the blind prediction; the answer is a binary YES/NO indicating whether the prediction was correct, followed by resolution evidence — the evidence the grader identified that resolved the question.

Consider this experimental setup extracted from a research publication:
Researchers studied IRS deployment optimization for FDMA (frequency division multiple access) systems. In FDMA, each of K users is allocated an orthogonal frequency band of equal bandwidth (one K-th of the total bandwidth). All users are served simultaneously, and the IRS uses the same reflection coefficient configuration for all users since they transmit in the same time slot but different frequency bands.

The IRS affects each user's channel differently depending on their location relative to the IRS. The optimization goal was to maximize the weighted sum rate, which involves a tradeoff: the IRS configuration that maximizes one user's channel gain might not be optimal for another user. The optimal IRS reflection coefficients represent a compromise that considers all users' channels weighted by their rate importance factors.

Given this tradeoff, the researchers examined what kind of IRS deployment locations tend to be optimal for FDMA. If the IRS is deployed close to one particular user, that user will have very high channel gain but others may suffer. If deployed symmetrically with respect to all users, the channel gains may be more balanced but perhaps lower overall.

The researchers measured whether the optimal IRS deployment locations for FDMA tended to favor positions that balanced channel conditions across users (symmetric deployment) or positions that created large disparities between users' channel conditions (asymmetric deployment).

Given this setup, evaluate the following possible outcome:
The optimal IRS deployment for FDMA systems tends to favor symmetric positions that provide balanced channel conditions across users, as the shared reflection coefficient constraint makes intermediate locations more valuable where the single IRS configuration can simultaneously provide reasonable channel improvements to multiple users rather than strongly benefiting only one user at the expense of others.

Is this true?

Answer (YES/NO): YES